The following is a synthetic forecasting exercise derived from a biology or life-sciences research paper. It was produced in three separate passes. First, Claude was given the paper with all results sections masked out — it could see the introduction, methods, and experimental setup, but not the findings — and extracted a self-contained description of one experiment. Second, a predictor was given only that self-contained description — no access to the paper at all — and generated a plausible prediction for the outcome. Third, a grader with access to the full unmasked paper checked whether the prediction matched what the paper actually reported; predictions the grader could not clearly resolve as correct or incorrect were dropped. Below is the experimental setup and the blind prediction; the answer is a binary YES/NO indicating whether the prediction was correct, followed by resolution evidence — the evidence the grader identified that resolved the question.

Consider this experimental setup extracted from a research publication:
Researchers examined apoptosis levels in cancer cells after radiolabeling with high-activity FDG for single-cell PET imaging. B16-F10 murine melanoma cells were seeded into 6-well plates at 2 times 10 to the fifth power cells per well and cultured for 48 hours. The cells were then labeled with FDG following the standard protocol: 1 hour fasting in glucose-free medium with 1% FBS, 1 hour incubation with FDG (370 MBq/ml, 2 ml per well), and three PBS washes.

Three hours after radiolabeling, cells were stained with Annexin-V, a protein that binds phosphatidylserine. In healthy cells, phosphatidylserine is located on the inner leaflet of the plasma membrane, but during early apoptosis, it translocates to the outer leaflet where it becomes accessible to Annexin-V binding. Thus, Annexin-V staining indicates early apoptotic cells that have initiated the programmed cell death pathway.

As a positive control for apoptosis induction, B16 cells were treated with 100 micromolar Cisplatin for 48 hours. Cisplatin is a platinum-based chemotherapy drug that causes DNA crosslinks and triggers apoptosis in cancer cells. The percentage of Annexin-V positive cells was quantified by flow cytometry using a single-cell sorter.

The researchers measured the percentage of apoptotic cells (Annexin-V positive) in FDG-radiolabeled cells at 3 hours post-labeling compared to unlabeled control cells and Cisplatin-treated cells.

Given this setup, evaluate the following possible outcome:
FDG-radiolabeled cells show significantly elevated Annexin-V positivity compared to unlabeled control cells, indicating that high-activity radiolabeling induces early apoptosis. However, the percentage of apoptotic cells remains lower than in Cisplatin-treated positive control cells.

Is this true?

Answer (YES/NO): NO